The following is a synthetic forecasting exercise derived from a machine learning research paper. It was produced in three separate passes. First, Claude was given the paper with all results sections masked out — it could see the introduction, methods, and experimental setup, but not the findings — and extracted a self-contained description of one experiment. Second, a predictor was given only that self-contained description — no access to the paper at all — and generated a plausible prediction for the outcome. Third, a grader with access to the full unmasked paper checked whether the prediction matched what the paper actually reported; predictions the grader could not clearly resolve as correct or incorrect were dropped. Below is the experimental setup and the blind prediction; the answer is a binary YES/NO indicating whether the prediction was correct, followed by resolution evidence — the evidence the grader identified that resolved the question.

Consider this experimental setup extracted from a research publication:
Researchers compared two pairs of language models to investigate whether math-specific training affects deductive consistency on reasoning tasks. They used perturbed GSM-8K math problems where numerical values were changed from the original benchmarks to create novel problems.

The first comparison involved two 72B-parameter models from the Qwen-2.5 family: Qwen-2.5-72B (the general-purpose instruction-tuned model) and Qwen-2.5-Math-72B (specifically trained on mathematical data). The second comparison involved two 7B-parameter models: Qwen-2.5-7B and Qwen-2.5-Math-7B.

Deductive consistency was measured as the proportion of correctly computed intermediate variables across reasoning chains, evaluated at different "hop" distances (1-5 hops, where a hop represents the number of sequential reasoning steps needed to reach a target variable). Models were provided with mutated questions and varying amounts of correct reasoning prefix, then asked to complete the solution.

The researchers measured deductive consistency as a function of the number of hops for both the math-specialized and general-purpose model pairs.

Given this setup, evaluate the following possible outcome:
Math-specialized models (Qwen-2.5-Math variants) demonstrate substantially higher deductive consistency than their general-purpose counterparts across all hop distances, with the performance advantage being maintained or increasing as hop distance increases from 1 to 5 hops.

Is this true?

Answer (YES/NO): NO